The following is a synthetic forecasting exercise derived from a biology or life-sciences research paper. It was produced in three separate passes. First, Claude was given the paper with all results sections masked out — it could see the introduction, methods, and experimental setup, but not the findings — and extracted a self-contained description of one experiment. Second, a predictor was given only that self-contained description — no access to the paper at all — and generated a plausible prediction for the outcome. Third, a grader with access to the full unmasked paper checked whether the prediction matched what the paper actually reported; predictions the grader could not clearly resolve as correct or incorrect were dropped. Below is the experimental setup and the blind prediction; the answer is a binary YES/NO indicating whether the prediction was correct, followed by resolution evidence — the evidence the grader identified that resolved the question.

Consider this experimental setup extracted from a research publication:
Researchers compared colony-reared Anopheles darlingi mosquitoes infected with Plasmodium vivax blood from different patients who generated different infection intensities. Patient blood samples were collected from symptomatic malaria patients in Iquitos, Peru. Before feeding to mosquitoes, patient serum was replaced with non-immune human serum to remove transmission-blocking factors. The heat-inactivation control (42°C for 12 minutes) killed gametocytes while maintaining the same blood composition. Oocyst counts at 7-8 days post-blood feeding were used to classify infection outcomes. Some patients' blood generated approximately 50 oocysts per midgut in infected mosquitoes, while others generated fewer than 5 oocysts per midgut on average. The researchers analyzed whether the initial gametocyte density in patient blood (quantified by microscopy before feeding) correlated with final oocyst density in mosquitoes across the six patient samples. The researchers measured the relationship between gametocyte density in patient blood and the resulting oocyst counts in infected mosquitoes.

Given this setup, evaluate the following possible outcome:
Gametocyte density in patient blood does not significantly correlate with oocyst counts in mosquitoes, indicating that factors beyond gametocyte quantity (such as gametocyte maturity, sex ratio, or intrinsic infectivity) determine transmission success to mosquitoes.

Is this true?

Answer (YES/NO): NO